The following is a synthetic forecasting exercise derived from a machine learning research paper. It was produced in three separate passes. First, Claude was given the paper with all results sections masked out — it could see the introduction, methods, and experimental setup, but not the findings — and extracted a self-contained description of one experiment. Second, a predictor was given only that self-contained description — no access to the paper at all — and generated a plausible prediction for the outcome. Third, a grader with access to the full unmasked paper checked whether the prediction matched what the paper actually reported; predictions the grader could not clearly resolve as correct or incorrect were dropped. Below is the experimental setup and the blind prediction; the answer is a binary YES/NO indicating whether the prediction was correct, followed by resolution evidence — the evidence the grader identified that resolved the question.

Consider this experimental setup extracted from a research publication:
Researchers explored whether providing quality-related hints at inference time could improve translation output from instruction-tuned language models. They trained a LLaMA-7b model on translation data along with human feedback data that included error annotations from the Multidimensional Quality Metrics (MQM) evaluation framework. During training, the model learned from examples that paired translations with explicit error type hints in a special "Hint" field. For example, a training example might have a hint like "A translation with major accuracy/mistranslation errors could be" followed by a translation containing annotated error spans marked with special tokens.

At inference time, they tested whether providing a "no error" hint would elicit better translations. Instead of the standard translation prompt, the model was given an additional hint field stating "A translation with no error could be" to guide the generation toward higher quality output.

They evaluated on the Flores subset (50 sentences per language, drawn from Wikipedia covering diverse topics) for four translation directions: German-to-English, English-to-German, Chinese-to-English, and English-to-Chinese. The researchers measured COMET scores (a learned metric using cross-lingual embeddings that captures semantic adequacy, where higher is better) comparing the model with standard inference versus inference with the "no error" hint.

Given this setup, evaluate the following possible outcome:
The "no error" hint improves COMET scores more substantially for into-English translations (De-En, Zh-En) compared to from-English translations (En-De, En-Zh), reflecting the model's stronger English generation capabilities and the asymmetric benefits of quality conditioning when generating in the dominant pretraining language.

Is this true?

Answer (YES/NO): NO